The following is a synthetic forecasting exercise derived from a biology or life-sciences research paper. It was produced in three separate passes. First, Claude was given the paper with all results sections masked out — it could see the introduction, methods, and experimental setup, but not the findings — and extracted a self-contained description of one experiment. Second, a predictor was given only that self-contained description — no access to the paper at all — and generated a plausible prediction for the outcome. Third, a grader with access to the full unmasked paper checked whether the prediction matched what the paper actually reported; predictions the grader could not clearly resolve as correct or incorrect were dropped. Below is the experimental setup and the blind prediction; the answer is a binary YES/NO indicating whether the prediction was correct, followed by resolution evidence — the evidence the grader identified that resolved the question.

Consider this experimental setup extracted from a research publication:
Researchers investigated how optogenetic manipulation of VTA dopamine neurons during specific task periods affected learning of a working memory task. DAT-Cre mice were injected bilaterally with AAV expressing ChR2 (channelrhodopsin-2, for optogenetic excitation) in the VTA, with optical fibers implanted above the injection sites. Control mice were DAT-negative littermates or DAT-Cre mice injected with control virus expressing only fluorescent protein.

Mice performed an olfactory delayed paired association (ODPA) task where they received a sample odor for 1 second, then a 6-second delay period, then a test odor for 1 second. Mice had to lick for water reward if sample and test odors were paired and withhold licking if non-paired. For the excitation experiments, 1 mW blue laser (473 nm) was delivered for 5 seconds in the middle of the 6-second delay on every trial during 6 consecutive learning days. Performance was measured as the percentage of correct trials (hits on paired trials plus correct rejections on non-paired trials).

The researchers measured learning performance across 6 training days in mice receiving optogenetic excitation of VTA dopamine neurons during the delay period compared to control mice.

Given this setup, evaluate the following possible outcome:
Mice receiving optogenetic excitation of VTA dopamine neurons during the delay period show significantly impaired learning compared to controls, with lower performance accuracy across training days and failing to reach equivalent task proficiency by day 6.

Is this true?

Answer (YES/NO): NO